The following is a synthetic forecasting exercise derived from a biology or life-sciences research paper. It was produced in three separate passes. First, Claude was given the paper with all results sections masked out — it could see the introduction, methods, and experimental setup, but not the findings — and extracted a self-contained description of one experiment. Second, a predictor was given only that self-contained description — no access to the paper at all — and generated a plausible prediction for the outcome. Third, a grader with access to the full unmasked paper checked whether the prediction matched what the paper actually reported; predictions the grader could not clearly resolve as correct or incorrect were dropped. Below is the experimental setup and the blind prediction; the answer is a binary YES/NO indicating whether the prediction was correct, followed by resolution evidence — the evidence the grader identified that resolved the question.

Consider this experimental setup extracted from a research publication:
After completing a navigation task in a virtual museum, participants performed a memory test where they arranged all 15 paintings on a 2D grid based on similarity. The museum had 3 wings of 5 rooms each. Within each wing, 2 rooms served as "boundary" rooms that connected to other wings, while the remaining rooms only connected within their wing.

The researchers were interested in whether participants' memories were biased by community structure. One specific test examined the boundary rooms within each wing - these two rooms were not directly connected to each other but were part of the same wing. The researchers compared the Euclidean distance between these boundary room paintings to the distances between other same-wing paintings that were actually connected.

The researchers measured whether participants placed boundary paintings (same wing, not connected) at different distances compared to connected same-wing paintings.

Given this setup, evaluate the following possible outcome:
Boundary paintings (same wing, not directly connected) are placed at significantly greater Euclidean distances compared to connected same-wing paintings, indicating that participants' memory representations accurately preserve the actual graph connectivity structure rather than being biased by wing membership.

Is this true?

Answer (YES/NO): YES